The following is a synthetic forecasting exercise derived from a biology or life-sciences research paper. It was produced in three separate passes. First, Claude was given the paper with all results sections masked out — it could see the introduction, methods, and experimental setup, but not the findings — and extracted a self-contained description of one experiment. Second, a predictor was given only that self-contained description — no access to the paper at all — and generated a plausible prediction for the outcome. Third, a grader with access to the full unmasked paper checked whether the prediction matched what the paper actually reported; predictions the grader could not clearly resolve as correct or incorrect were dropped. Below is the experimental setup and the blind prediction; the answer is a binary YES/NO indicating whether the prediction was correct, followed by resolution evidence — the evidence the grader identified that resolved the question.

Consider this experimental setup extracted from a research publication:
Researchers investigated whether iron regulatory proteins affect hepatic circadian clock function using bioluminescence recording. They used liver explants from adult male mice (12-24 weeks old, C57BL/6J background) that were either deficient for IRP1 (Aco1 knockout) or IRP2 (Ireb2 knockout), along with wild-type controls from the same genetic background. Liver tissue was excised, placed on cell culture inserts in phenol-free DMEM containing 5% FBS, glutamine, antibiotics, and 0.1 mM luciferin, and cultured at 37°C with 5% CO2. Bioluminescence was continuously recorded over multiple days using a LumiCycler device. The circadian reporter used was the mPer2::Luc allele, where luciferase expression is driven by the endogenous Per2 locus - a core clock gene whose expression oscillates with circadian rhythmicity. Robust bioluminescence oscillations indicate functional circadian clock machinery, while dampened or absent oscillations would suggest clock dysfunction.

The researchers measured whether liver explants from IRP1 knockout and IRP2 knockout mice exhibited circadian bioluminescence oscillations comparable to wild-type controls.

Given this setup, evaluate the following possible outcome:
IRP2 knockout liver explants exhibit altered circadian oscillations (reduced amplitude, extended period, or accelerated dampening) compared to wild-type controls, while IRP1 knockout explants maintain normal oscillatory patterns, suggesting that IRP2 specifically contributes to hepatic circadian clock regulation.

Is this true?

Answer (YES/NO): NO